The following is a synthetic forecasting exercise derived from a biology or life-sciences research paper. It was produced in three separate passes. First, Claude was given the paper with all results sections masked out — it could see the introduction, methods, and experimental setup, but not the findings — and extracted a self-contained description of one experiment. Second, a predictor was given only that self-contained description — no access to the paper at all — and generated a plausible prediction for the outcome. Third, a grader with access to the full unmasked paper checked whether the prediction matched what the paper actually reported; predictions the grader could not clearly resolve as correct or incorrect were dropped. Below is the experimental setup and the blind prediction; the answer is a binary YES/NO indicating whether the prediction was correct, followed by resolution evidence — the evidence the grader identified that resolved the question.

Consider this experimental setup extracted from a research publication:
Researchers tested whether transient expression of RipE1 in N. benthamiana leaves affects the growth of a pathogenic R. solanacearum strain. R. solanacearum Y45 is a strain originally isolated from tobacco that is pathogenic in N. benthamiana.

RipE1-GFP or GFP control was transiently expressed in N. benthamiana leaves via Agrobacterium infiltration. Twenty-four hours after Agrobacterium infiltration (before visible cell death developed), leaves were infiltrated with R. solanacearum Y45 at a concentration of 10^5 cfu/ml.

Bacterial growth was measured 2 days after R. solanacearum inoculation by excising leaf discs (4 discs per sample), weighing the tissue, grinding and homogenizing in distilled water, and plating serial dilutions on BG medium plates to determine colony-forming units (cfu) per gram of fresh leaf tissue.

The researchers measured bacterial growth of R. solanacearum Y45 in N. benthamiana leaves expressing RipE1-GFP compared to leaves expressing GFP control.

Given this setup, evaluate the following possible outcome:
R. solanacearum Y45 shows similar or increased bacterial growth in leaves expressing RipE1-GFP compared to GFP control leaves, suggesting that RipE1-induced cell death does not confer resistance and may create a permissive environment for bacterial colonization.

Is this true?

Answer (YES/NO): NO